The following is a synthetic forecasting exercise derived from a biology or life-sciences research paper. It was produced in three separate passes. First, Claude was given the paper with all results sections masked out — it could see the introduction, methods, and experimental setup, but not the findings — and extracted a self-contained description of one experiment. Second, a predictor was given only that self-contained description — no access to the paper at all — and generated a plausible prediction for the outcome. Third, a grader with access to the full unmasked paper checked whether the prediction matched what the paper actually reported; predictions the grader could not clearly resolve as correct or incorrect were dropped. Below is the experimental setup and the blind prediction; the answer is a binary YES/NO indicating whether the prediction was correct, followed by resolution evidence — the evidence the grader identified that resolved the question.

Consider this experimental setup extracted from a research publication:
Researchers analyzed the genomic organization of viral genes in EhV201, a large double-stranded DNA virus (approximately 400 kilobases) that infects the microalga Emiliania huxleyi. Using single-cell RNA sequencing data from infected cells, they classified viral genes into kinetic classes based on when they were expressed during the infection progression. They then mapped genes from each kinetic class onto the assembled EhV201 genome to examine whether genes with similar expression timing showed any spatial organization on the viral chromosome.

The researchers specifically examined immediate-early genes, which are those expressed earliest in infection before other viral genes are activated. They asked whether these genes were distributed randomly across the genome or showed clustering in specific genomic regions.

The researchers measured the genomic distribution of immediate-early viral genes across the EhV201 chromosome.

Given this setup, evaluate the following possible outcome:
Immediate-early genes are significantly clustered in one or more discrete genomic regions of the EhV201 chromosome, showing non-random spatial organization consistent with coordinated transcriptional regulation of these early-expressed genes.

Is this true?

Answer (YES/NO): YES